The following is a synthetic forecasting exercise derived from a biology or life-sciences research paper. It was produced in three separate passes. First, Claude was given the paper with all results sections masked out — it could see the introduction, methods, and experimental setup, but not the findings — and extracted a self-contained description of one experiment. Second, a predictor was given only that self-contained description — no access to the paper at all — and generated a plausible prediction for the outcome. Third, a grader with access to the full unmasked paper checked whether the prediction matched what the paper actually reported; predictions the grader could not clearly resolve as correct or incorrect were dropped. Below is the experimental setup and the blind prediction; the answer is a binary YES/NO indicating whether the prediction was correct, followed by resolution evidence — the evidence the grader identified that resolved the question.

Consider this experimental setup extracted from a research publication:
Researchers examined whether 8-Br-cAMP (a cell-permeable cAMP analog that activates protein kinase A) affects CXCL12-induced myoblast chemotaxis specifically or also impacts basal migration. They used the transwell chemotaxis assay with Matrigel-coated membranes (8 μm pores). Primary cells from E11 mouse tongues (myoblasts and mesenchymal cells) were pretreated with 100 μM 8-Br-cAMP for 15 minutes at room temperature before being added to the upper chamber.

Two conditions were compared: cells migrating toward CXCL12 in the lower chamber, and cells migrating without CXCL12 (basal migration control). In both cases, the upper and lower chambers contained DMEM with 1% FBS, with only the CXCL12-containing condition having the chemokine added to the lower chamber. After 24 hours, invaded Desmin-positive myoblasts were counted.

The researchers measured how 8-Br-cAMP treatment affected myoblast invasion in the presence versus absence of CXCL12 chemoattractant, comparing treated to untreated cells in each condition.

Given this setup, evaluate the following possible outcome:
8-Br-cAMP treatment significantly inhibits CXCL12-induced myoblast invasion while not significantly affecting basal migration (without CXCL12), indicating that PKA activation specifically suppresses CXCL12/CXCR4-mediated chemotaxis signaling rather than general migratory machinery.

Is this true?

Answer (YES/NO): NO